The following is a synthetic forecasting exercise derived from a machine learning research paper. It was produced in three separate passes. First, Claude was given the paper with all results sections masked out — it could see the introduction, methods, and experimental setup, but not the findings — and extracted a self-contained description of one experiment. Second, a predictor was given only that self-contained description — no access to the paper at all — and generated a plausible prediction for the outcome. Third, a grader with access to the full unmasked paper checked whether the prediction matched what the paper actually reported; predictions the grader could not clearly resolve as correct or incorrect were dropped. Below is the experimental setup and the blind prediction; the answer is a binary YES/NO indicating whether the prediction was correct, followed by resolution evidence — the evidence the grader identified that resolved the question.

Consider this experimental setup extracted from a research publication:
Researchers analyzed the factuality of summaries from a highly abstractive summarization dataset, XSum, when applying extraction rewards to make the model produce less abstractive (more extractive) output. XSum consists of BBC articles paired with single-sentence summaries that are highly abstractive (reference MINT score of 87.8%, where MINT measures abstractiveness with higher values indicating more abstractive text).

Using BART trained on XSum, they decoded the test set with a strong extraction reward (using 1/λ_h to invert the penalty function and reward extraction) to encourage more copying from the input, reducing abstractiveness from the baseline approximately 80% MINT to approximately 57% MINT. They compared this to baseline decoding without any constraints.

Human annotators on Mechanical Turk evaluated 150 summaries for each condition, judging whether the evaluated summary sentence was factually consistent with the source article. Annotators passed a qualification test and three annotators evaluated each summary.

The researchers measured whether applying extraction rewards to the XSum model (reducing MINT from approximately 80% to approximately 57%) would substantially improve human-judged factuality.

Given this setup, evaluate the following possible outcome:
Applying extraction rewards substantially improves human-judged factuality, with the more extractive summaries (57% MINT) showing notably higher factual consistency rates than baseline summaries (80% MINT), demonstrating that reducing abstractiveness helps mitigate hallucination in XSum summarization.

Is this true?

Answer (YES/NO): YES